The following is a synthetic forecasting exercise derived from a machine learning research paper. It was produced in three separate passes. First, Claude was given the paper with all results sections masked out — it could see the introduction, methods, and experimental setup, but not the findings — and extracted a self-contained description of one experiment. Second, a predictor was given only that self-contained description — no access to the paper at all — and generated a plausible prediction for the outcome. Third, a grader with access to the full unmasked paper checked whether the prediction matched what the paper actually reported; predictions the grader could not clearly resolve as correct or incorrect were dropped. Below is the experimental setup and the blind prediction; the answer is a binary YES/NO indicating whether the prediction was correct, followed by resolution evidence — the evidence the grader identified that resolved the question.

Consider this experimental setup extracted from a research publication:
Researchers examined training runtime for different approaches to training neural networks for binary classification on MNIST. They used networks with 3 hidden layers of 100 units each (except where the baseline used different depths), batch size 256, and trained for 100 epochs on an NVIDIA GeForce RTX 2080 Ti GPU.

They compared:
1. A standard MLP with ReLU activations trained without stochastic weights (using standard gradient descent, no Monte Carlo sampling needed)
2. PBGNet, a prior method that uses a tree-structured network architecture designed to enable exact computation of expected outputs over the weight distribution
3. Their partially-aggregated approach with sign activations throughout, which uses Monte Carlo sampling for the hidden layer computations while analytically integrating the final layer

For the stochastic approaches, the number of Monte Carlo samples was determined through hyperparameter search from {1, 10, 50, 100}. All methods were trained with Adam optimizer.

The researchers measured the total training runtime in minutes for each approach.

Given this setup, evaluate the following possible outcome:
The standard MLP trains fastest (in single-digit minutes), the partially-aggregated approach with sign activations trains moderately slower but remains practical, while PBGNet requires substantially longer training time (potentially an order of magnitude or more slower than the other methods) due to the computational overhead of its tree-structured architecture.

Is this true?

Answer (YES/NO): NO